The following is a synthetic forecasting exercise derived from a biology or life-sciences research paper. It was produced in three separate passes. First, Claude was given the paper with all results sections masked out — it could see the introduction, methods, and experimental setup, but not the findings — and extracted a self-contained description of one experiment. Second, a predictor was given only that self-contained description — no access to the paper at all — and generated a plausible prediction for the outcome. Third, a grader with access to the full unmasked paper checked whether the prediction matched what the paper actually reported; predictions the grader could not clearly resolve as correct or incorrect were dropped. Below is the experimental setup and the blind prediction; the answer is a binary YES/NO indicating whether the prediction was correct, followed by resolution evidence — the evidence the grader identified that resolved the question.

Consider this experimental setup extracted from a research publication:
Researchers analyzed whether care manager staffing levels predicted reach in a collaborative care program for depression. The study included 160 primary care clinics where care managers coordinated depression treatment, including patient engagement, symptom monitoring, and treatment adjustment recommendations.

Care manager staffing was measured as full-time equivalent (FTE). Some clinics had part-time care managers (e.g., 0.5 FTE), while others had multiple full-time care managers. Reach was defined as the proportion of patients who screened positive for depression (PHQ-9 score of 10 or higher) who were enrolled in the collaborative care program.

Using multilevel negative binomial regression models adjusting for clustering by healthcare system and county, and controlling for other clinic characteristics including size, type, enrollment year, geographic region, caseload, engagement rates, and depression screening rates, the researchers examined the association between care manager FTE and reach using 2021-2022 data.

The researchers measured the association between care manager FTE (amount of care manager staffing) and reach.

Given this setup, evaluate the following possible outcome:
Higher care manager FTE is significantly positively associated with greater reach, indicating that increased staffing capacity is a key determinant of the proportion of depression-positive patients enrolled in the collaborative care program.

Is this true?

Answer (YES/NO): YES